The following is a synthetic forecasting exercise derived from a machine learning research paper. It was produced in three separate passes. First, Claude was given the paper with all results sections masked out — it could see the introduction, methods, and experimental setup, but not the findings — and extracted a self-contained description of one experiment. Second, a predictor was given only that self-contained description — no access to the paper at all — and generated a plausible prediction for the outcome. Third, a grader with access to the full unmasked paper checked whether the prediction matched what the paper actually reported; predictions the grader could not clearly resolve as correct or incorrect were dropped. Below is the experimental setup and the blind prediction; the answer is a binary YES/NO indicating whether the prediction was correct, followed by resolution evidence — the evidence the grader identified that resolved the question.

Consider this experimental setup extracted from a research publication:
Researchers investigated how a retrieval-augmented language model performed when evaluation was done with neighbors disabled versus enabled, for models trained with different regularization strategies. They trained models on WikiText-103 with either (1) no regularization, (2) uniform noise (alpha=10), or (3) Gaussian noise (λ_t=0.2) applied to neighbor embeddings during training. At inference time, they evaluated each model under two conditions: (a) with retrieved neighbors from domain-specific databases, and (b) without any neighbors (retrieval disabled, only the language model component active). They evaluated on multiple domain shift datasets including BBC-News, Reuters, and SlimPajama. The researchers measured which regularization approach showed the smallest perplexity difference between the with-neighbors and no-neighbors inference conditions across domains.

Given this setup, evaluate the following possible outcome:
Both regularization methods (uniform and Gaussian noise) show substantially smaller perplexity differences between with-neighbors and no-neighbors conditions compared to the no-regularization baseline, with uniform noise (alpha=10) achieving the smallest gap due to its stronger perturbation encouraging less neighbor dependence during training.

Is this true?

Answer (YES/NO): NO